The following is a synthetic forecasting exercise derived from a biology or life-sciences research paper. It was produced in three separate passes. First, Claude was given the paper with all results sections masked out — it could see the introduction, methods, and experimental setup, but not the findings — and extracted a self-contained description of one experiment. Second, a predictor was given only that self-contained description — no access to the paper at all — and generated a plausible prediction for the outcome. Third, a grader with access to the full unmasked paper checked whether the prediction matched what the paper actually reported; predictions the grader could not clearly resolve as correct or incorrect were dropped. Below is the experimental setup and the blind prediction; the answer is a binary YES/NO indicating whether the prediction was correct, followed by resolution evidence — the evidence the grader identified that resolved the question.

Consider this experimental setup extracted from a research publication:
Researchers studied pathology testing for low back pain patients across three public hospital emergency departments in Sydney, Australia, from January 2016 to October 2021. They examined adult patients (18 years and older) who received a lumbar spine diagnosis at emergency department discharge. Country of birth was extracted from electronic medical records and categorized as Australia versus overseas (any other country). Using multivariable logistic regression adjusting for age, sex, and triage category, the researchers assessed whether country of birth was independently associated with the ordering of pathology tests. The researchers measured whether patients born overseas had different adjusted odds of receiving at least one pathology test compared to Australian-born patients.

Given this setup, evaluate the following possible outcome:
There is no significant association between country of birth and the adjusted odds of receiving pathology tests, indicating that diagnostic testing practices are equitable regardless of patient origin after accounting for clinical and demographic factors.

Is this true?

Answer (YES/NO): NO